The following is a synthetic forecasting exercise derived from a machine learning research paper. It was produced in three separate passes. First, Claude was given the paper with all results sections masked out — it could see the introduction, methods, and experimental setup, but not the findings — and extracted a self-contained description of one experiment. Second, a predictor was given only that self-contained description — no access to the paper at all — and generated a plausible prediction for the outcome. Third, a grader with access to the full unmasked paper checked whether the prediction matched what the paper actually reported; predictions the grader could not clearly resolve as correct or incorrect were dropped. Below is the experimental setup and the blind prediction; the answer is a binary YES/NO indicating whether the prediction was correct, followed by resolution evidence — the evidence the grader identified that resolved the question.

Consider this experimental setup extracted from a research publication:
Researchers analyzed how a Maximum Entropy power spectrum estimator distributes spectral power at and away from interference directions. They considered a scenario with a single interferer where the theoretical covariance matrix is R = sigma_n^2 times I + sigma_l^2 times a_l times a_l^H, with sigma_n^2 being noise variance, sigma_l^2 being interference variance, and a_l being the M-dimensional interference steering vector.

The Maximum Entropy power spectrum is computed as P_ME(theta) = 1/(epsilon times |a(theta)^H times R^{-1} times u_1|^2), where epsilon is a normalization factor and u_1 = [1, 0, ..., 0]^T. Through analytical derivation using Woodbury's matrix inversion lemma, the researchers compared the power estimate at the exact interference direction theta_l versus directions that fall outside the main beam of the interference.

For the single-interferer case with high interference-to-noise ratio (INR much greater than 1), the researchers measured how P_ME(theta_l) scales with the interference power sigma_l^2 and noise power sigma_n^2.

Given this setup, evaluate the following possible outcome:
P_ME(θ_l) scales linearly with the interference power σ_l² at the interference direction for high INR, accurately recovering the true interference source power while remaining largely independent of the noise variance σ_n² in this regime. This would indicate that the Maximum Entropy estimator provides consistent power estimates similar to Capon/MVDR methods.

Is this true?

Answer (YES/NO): NO